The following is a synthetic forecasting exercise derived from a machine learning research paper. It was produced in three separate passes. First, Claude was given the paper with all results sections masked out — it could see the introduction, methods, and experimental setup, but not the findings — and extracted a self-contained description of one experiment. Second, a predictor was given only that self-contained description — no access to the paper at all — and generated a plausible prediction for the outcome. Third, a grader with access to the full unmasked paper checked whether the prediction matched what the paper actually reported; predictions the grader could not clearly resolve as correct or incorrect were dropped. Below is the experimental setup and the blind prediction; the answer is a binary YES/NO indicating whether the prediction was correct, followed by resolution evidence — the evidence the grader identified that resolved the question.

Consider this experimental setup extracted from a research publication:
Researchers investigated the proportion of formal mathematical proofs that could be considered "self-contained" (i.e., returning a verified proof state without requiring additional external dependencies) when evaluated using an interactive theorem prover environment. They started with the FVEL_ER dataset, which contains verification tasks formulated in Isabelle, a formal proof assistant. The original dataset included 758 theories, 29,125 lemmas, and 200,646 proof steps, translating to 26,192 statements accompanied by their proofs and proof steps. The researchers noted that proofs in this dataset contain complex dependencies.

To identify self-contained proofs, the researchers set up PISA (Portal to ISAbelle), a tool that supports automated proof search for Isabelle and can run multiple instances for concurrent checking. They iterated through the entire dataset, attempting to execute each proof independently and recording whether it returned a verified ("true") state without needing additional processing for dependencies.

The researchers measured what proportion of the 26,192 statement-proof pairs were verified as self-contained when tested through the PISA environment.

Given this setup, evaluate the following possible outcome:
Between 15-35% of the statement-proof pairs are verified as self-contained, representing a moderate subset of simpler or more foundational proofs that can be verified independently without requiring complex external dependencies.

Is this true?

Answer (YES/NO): NO